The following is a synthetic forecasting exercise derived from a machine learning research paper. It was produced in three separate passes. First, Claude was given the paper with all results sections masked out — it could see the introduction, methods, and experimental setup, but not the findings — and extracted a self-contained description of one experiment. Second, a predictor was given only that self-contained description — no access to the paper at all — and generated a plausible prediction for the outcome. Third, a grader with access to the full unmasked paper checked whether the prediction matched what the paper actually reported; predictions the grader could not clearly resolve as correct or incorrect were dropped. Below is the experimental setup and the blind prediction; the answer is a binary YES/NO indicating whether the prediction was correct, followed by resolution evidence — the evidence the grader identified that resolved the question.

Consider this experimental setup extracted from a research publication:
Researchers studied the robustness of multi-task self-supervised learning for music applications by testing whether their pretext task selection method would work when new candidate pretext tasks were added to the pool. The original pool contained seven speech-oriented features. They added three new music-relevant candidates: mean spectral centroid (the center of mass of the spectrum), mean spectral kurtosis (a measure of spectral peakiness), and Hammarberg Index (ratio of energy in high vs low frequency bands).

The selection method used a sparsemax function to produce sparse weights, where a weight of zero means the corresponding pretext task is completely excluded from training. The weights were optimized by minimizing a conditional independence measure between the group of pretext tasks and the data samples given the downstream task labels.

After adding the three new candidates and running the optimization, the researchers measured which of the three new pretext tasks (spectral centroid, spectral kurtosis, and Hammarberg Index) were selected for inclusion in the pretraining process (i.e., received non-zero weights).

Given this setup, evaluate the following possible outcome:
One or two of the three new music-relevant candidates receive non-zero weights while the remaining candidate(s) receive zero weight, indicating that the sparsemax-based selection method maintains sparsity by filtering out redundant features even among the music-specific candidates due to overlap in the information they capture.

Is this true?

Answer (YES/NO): YES